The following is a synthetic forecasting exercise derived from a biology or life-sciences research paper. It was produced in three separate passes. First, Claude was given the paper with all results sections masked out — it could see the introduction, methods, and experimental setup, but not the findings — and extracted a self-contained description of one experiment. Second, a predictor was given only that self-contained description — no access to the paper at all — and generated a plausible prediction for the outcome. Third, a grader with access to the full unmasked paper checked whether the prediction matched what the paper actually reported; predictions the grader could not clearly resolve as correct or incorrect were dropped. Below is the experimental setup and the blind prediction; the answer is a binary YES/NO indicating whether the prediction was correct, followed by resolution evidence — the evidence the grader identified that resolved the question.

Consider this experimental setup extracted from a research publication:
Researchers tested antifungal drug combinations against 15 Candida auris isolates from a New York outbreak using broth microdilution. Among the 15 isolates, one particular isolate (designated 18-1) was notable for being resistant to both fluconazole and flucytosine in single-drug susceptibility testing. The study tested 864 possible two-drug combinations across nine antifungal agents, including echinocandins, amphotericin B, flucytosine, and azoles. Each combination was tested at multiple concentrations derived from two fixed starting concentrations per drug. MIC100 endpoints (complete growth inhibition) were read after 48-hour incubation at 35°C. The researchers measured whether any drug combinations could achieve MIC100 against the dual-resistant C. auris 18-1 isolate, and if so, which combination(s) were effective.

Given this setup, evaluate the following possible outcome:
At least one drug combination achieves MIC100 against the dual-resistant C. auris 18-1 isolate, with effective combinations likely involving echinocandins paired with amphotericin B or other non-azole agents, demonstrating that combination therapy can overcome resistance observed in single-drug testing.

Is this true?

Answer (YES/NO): NO